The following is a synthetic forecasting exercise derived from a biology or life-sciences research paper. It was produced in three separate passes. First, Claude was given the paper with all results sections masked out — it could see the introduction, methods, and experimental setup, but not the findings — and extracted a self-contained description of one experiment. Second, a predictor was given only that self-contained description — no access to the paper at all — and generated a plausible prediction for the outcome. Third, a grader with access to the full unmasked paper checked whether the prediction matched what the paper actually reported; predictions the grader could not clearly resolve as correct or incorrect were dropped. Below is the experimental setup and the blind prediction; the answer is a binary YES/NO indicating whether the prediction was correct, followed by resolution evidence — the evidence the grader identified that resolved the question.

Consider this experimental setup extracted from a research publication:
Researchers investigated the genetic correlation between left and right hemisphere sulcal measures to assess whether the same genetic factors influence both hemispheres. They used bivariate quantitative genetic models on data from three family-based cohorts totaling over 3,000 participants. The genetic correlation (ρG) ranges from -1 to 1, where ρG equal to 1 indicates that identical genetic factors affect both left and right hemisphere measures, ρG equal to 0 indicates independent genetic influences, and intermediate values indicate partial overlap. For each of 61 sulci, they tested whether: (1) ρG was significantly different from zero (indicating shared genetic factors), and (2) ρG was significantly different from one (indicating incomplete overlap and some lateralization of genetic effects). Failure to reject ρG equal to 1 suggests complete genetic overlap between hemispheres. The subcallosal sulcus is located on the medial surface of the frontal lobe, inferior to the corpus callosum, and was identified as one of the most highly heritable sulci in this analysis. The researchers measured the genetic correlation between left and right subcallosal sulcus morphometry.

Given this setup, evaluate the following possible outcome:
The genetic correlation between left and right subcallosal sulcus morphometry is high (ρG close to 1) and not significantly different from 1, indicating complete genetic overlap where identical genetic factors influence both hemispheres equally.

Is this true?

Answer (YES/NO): YES